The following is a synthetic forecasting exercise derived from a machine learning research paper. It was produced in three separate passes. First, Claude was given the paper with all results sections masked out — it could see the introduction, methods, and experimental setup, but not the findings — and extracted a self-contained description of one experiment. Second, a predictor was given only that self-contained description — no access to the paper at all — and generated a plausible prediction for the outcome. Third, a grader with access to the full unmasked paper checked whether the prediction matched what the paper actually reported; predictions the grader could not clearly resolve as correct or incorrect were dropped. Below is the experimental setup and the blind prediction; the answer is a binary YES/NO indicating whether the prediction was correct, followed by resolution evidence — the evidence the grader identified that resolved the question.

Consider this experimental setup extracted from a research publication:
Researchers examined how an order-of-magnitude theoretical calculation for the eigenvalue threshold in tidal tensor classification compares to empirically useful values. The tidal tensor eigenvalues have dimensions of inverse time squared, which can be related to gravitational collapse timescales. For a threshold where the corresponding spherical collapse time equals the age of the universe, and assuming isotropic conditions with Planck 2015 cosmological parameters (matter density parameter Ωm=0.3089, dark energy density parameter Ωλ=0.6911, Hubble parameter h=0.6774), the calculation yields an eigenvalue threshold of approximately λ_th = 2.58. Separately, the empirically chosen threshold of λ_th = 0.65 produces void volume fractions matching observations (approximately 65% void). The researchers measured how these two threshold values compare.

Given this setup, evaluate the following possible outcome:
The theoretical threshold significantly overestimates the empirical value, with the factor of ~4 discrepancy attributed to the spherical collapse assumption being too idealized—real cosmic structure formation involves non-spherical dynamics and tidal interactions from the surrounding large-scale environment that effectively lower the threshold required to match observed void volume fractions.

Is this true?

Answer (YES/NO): NO